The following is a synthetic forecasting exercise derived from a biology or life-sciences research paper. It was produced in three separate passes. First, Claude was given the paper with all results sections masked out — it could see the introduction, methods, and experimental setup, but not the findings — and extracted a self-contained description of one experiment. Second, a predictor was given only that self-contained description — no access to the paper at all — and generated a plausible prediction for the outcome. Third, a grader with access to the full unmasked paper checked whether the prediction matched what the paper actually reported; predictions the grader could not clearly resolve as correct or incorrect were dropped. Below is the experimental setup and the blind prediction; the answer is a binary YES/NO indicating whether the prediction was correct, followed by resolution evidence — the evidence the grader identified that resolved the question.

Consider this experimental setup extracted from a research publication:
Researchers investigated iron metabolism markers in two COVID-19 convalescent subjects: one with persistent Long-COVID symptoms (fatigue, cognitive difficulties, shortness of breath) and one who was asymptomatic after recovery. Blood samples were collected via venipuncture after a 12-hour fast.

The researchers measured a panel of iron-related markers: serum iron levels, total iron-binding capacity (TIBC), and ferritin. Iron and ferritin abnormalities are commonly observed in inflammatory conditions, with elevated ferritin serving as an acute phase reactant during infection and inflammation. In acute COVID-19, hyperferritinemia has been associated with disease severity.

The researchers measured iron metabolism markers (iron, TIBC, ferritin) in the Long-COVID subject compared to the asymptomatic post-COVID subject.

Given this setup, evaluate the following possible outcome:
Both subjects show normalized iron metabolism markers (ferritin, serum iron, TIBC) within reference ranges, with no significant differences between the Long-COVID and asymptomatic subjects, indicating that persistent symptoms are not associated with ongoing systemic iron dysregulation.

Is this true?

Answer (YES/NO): NO